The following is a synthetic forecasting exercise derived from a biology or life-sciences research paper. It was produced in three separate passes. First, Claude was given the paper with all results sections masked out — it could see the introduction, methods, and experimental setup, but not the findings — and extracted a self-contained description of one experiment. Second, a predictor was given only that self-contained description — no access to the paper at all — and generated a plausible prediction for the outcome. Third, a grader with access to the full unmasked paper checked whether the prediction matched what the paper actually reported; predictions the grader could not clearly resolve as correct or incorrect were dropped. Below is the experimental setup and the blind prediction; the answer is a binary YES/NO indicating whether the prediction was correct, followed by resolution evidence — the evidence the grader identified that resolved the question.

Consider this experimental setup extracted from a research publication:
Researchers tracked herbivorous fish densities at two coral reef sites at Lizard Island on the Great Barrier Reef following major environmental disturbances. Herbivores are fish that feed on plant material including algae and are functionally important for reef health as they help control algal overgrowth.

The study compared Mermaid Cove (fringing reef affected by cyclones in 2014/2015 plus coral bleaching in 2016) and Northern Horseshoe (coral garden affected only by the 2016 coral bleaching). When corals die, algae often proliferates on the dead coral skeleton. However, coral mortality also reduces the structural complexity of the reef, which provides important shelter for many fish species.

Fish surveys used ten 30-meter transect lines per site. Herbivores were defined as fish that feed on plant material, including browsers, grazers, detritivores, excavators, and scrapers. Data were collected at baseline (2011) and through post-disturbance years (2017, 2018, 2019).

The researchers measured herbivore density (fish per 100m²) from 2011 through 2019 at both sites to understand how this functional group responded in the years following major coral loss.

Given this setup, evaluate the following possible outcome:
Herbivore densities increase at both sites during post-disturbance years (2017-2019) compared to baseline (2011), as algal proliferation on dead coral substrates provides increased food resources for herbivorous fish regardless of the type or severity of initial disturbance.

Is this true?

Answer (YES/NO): NO